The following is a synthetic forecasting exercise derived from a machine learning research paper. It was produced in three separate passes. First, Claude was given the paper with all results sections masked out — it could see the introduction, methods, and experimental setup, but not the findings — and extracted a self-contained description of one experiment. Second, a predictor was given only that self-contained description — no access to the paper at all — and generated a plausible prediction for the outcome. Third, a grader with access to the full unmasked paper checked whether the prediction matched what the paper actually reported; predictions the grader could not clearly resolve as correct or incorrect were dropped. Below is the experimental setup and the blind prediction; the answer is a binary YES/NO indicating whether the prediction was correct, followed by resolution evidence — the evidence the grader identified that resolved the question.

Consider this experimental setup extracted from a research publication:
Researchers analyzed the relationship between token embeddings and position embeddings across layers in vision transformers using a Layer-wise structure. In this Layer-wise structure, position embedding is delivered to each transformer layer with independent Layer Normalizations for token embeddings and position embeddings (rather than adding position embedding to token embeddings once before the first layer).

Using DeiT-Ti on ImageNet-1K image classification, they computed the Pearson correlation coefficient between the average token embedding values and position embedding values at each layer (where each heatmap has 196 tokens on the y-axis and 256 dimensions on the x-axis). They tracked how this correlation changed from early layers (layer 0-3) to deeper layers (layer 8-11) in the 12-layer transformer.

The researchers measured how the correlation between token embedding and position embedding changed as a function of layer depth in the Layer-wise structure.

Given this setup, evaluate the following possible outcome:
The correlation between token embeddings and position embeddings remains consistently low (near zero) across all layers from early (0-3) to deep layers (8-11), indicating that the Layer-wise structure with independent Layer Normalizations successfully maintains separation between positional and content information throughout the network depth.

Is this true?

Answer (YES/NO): NO